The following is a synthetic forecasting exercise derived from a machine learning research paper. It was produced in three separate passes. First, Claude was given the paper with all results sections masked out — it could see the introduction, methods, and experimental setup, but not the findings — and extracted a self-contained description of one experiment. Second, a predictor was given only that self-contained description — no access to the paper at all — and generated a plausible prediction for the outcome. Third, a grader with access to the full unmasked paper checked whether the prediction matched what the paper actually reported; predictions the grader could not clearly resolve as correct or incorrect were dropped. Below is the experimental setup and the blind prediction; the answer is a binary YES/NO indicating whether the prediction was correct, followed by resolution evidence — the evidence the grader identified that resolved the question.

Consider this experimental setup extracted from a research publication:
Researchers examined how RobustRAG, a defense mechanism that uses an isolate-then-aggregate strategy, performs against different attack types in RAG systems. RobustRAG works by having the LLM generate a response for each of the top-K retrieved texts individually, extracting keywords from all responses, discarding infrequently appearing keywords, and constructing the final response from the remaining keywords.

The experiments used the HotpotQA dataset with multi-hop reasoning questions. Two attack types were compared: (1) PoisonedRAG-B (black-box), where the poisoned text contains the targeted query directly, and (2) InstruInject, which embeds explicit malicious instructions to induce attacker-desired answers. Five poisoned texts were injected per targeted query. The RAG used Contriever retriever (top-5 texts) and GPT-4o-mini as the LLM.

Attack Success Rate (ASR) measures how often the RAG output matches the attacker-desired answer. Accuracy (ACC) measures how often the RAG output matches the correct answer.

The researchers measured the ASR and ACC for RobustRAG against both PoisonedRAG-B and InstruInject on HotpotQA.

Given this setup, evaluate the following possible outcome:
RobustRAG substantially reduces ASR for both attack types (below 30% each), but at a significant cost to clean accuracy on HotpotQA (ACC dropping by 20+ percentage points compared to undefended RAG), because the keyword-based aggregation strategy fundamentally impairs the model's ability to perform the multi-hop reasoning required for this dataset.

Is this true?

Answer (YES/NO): NO